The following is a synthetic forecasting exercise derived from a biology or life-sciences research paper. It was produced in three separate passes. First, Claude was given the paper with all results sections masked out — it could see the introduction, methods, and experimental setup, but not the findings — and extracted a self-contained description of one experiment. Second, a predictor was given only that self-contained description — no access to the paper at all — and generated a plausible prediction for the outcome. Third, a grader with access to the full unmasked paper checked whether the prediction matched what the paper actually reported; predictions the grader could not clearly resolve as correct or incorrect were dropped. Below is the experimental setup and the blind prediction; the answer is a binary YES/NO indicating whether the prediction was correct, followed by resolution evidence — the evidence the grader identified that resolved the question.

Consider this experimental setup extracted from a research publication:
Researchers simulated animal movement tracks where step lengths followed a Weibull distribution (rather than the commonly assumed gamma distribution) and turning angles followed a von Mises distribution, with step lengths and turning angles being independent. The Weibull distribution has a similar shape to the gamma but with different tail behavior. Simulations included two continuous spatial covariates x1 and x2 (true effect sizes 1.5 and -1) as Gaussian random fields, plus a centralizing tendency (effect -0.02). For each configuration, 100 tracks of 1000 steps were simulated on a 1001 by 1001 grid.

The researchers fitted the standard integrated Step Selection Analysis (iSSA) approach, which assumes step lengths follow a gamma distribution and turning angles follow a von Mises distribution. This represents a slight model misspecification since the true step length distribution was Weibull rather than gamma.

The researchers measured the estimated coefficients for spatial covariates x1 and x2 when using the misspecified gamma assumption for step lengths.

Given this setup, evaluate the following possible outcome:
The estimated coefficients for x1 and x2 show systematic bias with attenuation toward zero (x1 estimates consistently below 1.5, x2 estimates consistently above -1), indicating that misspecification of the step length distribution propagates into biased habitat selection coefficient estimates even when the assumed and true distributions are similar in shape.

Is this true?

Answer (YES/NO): NO